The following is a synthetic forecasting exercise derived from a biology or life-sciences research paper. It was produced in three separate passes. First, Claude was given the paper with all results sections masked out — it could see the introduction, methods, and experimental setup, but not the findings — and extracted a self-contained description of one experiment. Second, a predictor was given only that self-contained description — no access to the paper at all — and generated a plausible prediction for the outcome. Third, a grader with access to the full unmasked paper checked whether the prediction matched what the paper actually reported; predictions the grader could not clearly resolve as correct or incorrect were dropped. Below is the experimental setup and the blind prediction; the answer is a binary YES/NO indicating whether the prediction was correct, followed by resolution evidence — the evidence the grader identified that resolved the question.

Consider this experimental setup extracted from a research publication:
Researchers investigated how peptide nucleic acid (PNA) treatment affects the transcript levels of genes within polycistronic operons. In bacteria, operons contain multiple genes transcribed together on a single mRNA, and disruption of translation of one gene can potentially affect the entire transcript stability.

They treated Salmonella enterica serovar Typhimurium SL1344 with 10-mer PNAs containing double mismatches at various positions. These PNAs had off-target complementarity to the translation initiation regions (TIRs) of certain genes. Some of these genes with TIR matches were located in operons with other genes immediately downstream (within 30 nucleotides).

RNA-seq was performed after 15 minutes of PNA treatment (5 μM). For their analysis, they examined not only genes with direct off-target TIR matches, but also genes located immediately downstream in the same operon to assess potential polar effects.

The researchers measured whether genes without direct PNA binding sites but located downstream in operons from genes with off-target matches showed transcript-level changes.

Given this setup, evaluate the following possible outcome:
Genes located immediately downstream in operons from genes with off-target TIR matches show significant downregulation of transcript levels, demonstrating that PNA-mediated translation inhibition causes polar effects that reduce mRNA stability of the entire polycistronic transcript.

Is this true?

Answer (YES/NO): YES